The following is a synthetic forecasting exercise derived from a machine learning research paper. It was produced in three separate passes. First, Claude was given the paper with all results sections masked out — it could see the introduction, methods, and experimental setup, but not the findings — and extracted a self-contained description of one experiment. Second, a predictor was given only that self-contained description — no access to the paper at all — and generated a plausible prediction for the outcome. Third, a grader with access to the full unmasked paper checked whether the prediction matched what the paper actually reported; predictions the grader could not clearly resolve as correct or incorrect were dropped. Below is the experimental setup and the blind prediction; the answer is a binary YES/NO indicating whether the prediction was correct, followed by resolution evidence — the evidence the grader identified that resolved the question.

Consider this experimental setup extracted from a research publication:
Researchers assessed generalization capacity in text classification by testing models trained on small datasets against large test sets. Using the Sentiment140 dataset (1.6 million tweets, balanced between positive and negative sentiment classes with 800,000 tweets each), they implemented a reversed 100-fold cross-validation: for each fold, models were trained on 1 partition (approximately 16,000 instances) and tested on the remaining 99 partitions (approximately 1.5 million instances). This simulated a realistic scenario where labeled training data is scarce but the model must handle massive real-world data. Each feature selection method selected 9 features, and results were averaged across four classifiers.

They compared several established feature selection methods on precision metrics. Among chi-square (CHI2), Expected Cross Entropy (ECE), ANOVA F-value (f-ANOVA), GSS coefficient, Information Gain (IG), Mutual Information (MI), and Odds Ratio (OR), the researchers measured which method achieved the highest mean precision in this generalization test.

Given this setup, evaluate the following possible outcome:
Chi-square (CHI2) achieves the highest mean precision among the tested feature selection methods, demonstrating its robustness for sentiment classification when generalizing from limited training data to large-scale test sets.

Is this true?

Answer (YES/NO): NO